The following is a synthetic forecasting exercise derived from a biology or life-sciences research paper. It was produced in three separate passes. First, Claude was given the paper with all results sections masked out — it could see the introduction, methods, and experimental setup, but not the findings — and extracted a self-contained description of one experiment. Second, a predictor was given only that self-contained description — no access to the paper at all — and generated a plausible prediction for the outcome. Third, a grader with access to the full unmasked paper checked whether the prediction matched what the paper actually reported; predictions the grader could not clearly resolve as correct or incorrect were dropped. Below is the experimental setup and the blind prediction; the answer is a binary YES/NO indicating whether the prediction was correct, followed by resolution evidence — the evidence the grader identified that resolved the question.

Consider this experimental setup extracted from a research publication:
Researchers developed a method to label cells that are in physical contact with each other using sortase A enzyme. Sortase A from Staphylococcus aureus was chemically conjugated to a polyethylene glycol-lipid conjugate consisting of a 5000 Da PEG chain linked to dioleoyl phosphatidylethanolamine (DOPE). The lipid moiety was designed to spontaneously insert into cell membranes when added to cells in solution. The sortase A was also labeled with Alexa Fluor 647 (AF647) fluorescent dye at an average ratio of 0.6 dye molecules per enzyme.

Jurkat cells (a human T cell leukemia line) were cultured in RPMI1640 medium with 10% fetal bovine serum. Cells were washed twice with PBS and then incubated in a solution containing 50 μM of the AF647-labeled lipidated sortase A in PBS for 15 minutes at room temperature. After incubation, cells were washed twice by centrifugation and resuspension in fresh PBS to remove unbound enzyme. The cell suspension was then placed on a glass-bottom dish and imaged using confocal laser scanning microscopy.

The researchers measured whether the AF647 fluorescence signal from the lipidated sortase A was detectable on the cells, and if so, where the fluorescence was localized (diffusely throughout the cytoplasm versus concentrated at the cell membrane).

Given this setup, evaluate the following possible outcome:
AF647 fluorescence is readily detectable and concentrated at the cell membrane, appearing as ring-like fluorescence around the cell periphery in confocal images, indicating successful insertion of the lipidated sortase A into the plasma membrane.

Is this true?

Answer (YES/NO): YES